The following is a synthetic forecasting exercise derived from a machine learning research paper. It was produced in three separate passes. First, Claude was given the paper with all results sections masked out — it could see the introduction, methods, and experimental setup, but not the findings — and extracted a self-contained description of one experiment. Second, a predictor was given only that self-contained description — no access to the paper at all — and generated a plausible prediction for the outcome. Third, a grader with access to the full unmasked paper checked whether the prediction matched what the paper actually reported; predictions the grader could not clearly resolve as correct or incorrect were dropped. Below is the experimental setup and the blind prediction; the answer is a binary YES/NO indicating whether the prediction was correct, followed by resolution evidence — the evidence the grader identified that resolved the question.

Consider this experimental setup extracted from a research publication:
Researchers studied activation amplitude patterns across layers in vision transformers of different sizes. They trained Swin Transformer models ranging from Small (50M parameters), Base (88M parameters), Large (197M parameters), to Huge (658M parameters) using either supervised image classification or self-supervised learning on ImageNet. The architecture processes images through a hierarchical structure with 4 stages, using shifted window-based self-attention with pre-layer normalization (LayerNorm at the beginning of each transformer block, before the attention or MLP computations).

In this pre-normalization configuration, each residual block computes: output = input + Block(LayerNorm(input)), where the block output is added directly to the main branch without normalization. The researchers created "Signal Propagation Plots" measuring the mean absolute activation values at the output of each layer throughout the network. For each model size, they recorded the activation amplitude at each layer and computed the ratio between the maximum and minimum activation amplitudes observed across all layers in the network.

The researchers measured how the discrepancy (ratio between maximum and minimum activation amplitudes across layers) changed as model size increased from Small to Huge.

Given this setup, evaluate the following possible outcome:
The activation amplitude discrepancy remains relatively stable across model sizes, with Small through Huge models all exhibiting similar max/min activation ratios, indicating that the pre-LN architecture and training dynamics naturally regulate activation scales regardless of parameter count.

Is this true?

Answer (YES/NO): NO